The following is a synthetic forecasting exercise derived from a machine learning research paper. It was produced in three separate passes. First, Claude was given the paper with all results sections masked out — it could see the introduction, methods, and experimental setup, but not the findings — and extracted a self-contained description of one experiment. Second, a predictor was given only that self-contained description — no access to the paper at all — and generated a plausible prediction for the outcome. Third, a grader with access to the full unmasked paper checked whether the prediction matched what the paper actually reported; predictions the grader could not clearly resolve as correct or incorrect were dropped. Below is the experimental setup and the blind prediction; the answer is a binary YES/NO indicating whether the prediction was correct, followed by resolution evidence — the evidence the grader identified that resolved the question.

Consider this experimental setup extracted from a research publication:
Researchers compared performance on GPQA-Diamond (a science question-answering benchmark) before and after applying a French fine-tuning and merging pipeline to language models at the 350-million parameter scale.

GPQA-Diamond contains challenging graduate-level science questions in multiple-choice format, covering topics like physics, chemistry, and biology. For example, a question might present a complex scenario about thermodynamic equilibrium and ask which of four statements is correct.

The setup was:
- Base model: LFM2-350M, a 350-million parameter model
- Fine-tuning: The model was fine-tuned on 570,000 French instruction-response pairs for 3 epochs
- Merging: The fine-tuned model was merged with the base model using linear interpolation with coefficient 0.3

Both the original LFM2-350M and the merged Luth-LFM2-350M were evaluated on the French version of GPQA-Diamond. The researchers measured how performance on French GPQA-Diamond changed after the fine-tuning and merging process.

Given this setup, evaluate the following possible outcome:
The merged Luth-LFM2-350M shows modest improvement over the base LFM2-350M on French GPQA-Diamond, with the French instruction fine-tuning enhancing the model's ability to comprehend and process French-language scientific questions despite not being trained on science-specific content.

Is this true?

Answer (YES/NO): NO